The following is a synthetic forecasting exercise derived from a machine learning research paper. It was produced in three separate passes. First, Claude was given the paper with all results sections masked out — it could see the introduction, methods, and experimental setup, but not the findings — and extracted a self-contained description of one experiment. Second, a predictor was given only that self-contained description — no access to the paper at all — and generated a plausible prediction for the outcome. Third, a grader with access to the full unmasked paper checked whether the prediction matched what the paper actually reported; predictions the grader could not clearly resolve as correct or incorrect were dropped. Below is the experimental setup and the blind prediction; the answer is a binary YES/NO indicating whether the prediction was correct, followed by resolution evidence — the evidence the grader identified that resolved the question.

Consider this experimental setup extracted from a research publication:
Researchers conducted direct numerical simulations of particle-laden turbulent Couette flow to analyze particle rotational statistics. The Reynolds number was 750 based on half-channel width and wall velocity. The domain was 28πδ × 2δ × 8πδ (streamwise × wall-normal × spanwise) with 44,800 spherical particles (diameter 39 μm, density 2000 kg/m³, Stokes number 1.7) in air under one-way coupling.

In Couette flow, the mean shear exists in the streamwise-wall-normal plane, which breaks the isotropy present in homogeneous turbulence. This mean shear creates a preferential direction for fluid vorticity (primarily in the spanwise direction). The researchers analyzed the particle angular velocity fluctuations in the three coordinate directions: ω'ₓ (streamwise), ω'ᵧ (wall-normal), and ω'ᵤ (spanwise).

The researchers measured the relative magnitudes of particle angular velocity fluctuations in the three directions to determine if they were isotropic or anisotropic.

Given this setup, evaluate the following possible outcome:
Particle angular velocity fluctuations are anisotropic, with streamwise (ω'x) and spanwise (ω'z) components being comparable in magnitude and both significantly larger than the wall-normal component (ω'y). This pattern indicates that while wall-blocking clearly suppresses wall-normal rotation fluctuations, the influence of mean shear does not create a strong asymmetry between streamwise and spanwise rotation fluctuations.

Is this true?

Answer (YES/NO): NO